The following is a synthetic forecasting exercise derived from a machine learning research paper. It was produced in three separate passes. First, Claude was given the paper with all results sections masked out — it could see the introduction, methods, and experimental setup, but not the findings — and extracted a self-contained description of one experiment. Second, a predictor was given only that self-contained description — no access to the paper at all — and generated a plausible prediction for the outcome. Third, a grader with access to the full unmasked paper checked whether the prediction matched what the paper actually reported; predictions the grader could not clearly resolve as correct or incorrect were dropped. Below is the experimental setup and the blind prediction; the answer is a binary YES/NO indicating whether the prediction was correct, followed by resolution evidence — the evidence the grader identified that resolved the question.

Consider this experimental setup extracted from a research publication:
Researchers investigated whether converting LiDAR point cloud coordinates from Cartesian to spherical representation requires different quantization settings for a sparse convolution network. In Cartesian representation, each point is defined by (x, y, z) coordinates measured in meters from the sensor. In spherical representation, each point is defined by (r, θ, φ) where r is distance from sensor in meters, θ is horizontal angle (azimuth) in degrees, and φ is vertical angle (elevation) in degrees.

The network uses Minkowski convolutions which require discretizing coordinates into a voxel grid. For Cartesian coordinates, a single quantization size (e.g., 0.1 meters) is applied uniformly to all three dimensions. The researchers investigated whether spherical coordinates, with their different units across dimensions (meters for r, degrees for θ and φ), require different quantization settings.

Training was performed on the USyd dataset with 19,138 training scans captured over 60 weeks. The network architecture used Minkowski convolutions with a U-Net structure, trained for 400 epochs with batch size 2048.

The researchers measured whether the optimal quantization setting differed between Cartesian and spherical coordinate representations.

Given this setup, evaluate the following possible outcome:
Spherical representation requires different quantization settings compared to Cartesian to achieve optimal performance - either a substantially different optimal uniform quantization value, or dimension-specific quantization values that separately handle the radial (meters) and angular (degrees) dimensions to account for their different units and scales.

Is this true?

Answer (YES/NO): YES